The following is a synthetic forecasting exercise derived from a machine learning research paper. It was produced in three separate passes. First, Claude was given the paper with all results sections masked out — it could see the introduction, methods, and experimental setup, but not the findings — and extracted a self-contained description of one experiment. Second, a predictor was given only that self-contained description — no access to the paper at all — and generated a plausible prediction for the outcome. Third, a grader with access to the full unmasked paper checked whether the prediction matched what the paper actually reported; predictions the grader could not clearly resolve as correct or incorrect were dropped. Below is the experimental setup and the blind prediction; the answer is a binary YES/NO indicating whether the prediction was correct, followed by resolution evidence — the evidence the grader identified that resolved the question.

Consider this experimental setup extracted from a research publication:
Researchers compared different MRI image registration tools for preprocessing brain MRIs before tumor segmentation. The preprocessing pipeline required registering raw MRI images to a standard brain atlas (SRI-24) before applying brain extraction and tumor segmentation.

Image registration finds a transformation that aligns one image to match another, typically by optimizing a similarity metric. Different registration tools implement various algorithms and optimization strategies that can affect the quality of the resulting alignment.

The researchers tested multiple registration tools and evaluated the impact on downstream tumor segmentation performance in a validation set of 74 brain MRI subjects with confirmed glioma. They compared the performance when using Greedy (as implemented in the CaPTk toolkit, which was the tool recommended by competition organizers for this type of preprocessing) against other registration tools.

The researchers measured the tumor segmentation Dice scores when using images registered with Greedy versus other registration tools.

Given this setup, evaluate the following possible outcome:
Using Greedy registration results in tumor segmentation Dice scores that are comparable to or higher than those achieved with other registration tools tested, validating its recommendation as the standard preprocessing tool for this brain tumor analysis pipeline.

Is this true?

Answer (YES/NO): YES